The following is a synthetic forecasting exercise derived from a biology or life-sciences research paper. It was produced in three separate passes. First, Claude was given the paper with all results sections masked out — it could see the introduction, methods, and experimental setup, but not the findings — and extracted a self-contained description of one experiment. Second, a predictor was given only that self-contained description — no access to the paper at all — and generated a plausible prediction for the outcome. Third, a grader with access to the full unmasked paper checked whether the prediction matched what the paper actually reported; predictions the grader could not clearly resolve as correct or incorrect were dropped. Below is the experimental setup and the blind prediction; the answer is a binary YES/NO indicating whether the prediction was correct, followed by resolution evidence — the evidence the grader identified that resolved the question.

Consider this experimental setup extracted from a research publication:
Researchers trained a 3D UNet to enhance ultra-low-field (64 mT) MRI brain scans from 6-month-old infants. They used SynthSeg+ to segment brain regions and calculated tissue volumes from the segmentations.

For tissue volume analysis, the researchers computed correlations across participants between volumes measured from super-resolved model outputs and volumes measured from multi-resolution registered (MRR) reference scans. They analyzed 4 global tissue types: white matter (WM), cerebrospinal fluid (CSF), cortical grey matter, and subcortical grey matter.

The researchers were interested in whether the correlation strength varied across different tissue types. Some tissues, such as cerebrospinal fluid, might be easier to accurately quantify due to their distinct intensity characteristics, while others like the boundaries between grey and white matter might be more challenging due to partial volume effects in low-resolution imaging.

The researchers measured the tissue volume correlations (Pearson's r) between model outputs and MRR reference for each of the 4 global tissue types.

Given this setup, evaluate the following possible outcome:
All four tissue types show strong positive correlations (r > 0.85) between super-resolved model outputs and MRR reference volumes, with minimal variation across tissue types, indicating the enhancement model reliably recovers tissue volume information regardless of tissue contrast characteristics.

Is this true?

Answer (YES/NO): NO